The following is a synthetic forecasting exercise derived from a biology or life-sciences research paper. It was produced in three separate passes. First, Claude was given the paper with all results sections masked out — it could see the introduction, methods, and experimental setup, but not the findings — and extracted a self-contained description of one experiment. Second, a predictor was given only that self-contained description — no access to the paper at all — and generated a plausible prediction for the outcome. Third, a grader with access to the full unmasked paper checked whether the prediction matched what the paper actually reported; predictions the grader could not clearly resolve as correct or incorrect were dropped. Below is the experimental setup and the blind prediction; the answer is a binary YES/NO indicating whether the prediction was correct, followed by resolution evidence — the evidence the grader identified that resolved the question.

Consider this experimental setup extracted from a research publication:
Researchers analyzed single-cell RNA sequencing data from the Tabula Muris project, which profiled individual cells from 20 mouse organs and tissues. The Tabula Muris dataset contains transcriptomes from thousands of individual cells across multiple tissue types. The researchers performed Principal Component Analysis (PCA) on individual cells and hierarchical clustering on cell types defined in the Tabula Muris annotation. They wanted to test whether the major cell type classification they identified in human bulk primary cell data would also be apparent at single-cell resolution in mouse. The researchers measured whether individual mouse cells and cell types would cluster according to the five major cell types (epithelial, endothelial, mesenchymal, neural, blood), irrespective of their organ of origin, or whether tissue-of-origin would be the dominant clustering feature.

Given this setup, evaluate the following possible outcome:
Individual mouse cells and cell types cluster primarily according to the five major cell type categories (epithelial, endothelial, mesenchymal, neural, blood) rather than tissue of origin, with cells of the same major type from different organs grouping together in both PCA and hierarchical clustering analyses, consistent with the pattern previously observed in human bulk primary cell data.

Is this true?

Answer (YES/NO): YES